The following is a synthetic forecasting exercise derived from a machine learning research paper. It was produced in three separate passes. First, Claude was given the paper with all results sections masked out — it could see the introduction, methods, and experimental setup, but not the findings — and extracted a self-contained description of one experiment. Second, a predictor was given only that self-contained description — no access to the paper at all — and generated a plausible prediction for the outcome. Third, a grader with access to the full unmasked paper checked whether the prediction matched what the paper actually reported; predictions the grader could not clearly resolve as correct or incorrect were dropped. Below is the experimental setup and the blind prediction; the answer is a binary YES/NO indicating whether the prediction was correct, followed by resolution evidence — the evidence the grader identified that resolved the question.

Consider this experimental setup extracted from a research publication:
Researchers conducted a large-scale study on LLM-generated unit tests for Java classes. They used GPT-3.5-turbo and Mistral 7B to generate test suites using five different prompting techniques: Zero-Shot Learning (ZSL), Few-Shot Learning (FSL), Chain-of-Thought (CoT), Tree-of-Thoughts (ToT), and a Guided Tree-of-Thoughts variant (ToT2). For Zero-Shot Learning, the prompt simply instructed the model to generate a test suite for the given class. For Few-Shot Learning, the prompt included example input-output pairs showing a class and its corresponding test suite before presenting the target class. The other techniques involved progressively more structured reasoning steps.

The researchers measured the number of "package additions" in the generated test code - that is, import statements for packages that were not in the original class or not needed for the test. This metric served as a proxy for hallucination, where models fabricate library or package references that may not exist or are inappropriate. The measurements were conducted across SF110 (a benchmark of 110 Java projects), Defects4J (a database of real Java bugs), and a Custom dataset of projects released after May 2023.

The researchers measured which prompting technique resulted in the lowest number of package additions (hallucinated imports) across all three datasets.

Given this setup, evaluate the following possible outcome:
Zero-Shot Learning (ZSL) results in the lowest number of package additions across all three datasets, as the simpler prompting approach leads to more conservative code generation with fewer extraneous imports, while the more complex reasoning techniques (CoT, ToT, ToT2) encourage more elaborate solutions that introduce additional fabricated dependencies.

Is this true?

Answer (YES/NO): NO